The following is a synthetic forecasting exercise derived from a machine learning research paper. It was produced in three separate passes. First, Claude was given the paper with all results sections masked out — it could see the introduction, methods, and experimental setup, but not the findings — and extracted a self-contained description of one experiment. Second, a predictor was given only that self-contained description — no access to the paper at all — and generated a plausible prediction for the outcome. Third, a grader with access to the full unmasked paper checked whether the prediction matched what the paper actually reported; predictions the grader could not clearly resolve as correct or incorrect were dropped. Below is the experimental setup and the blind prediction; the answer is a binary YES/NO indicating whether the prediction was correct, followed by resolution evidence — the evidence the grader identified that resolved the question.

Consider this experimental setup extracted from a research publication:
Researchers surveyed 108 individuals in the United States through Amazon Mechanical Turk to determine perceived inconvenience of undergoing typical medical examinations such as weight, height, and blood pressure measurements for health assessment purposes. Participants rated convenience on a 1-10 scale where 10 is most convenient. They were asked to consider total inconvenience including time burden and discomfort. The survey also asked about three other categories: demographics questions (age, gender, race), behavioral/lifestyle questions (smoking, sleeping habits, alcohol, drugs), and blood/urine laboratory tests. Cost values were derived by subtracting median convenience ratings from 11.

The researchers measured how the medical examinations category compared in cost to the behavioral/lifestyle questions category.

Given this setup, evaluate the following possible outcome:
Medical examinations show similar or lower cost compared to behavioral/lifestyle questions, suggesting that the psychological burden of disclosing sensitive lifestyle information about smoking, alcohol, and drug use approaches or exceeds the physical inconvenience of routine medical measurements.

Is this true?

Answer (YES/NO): NO